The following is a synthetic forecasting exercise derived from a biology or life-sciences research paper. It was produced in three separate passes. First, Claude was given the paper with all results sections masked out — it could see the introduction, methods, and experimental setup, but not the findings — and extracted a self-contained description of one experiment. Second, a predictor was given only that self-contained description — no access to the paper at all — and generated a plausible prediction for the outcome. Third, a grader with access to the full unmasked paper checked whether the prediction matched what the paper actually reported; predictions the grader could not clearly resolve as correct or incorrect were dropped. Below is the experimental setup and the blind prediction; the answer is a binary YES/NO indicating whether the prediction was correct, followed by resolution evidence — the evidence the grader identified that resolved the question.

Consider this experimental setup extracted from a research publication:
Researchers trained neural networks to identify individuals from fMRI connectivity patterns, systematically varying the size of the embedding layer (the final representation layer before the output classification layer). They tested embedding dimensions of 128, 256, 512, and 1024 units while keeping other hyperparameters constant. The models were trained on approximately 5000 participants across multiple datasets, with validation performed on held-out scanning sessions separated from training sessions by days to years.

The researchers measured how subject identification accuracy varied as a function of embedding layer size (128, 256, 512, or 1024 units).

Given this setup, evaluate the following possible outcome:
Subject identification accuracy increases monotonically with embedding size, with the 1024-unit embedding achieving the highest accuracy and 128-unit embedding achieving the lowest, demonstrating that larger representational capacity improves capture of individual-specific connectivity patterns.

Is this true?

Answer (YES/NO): YES